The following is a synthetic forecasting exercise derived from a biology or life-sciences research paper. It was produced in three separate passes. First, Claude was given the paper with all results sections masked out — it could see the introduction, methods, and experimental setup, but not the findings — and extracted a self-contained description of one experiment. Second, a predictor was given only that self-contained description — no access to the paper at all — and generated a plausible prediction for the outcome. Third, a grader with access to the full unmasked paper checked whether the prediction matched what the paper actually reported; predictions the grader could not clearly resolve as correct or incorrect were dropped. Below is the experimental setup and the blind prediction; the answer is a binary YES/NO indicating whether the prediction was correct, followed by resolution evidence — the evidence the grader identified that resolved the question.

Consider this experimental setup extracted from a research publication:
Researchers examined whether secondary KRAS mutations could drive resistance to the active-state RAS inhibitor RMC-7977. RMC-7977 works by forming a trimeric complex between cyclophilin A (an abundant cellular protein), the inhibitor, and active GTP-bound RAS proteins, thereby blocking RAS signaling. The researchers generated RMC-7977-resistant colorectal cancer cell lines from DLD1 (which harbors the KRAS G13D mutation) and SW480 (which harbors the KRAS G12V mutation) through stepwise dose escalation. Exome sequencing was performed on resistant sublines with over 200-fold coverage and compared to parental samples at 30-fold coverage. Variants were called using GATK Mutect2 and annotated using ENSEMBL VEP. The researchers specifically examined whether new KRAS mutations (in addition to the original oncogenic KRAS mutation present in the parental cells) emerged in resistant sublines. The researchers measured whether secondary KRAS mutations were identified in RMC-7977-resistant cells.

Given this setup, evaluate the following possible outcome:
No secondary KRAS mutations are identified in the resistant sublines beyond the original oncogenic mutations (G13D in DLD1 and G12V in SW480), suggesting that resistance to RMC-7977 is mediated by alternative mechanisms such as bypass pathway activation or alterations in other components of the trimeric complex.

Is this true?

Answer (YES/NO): NO